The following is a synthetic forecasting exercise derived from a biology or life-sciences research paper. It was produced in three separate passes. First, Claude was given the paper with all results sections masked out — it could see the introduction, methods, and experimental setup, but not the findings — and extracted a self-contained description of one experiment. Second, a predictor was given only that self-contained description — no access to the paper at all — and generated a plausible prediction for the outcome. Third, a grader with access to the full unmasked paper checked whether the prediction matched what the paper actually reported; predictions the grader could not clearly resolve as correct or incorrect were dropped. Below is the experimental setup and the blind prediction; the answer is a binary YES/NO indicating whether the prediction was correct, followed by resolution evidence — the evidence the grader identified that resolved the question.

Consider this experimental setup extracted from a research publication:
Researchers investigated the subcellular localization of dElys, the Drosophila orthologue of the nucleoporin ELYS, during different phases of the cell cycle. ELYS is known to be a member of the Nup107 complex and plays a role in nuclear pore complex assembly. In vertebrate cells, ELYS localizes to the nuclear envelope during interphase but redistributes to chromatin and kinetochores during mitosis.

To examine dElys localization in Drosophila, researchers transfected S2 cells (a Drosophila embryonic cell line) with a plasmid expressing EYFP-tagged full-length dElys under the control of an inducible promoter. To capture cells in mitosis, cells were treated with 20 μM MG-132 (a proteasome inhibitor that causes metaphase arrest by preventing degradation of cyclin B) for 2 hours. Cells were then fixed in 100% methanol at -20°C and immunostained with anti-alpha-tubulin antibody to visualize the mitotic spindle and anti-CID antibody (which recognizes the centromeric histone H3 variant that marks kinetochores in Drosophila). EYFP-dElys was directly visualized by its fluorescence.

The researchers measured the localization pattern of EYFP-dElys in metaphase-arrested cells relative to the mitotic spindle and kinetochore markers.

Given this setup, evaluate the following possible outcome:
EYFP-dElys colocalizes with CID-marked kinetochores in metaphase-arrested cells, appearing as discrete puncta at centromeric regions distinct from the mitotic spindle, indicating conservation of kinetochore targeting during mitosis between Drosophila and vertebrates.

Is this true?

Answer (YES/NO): NO